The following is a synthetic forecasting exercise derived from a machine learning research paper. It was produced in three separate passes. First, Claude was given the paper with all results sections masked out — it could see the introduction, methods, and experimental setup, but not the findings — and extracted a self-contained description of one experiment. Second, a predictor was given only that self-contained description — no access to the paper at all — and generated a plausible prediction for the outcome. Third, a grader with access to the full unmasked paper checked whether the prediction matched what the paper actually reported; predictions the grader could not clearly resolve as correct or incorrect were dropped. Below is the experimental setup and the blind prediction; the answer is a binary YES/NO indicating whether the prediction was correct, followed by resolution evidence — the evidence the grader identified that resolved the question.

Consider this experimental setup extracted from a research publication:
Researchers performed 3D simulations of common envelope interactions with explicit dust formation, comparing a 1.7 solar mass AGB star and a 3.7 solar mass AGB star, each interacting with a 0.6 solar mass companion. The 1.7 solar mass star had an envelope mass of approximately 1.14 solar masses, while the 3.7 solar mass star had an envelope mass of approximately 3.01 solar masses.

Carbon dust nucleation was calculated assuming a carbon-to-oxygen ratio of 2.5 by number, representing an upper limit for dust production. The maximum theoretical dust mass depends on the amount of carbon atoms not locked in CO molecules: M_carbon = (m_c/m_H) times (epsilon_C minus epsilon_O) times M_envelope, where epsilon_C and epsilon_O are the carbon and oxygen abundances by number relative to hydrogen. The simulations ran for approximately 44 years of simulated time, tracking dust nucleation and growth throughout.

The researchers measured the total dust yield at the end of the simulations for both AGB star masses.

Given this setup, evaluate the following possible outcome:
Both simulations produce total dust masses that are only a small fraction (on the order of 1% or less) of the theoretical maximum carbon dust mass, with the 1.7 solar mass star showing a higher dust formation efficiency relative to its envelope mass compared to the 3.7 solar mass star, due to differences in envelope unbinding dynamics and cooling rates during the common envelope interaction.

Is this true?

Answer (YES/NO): NO